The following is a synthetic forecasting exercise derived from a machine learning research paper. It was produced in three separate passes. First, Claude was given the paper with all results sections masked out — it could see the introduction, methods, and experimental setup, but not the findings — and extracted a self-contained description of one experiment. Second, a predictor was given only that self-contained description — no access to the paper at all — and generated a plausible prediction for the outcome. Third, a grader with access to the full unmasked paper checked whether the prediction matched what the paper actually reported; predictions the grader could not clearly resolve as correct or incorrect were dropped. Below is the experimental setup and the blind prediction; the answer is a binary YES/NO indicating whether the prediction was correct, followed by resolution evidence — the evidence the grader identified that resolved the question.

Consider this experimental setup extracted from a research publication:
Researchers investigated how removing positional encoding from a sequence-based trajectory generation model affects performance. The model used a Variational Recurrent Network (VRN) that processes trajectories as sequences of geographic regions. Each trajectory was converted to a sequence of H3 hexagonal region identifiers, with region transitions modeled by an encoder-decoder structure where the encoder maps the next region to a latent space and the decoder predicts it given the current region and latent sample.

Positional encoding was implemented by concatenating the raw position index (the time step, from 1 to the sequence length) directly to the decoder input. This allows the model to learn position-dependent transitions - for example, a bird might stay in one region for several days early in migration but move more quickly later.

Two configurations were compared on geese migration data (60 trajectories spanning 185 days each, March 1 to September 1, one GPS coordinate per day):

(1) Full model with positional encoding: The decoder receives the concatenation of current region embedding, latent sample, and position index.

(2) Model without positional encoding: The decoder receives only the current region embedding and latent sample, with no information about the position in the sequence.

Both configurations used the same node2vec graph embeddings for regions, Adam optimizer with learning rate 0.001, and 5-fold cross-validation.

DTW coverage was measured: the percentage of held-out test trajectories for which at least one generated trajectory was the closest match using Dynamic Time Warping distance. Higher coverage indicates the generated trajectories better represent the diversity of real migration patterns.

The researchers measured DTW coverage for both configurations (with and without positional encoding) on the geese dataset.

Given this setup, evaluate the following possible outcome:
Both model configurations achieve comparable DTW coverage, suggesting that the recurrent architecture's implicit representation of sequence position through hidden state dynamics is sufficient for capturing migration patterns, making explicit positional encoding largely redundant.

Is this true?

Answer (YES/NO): NO